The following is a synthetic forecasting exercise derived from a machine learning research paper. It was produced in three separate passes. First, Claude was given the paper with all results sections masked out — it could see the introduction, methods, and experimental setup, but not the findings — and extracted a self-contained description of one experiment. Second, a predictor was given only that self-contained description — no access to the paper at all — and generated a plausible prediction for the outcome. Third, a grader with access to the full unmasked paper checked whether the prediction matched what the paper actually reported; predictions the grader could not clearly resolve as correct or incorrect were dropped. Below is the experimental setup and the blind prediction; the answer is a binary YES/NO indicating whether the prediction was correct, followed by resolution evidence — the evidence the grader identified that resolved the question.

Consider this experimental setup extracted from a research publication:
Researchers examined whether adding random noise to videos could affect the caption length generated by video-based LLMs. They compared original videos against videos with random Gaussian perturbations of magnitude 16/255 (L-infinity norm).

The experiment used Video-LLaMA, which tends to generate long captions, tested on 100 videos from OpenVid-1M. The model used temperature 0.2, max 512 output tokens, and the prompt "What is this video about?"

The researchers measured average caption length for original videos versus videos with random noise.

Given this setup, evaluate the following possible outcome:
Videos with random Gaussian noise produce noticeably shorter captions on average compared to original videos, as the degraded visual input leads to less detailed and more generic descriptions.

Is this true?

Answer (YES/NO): NO